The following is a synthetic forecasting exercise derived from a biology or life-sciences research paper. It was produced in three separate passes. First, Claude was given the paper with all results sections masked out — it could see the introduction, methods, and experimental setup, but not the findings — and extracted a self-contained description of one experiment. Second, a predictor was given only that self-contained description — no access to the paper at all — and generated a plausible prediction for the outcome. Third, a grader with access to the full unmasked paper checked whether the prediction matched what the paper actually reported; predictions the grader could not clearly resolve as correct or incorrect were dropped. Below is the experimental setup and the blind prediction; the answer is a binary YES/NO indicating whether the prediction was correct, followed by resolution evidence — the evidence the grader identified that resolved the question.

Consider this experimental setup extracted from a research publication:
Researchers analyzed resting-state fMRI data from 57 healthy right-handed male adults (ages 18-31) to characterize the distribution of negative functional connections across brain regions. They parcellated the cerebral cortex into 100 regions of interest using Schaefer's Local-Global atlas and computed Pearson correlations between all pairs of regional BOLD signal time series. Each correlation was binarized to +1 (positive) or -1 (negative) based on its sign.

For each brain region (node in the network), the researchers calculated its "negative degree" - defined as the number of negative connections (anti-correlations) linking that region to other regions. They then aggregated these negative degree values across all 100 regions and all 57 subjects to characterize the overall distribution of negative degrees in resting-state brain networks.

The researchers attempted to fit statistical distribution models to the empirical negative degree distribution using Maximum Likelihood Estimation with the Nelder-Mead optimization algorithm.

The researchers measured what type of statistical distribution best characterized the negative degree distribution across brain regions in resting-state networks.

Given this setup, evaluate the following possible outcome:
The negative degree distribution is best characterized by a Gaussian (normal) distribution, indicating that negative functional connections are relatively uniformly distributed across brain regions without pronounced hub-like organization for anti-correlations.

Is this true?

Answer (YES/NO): NO